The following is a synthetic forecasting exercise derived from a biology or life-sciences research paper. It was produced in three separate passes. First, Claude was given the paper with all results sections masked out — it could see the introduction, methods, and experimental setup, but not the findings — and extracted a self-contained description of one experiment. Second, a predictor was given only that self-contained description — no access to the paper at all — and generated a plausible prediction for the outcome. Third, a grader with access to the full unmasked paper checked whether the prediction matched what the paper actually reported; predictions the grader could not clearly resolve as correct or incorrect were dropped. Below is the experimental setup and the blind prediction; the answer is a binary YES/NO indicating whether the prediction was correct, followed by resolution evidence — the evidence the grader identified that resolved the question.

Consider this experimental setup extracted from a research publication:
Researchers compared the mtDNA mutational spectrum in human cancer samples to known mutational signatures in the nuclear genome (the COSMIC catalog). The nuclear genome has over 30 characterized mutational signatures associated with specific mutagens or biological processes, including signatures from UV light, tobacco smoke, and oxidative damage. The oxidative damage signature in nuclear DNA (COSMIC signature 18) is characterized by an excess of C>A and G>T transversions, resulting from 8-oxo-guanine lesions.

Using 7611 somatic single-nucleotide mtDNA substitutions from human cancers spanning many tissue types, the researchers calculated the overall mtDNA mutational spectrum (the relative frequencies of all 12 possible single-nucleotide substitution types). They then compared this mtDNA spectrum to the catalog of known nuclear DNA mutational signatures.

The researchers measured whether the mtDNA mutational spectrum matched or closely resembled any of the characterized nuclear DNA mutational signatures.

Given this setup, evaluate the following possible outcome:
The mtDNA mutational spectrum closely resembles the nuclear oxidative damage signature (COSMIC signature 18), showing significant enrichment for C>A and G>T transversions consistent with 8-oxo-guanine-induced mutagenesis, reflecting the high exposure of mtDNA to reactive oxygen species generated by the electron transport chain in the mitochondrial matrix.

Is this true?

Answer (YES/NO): NO